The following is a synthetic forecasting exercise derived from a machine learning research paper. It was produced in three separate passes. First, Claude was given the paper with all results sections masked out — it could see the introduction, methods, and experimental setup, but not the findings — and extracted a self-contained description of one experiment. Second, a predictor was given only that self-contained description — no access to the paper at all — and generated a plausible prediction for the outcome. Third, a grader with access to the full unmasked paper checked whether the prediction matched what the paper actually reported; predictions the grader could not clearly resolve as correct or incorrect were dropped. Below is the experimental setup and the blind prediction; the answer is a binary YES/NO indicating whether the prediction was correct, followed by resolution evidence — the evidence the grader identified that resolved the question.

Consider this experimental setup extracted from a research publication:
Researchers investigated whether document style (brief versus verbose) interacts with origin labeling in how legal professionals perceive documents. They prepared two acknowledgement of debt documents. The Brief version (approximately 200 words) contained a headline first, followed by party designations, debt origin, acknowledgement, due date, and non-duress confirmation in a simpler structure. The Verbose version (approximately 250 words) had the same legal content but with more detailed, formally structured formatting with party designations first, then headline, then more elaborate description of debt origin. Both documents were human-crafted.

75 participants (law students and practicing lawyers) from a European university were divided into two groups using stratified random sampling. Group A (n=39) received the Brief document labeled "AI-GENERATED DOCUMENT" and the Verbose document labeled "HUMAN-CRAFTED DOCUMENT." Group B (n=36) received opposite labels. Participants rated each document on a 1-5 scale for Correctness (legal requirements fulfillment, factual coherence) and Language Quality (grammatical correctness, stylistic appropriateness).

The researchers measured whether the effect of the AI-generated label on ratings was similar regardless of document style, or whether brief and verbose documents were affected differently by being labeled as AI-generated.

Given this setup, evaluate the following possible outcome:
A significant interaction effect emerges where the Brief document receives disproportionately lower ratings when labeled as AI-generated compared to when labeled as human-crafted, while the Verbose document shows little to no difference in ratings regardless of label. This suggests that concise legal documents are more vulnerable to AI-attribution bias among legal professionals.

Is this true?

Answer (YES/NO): NO